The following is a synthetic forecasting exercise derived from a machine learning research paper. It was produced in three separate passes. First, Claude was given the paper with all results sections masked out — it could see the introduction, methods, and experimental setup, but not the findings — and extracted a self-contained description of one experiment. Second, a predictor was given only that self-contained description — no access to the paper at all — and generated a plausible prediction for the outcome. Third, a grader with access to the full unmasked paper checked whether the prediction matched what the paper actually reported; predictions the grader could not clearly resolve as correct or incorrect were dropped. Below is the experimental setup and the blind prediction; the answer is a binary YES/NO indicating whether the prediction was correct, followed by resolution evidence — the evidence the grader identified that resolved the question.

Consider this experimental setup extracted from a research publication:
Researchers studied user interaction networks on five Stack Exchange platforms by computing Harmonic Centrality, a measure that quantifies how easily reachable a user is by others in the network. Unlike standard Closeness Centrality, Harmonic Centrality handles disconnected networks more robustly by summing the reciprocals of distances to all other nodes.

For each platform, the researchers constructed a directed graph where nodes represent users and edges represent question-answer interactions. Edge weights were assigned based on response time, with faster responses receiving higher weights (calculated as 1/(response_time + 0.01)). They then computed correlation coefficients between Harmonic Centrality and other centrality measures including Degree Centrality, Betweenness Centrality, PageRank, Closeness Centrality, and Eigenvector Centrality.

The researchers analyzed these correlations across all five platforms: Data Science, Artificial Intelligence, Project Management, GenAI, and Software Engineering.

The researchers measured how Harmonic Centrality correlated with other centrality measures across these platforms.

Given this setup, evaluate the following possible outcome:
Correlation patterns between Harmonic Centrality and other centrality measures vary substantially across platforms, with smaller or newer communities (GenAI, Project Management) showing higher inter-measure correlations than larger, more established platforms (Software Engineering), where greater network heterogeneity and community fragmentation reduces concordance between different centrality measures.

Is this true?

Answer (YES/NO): NO